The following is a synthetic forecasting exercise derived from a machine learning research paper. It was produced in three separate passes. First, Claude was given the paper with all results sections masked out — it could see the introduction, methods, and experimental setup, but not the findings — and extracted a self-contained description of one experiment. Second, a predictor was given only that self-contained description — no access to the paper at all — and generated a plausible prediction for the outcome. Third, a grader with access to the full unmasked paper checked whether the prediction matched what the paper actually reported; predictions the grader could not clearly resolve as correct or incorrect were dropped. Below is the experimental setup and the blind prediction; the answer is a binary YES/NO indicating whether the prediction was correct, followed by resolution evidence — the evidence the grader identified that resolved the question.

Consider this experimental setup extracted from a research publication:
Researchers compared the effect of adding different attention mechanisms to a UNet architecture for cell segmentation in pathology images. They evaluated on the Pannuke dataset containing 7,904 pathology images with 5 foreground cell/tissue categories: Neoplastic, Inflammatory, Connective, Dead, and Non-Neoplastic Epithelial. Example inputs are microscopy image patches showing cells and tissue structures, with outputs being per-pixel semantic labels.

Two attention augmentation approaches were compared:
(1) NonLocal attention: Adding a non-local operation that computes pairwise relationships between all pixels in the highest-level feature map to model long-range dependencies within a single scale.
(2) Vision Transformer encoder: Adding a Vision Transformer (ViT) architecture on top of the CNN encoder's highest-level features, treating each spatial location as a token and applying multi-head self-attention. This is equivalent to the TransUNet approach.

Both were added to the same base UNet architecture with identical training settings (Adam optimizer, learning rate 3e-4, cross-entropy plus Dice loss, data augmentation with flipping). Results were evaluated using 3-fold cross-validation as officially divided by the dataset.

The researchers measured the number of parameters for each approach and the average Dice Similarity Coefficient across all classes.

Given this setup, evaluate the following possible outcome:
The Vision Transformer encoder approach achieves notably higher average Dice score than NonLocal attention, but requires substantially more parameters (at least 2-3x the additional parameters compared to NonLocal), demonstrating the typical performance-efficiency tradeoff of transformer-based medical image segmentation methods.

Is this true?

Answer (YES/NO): NO